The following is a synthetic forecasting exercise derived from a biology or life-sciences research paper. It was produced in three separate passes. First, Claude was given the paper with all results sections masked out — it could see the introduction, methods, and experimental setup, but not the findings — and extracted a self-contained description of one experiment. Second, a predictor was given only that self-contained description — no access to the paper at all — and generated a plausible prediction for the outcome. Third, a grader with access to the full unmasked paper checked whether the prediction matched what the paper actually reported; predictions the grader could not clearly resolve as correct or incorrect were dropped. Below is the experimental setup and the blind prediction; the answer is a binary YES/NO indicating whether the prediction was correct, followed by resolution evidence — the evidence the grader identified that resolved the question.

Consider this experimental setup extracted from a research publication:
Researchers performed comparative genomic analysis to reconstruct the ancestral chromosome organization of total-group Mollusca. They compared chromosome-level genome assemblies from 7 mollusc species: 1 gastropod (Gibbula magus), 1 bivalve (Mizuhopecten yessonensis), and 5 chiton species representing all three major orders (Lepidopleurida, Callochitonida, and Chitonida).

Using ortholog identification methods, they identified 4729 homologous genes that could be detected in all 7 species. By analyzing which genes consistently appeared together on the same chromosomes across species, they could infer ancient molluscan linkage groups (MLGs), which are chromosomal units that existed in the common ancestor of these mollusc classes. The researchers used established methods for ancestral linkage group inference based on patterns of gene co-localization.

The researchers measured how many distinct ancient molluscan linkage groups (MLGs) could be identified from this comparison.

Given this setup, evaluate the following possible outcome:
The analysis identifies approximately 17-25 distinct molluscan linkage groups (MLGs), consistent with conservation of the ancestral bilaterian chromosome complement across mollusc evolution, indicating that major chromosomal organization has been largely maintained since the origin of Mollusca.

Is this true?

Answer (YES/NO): YES